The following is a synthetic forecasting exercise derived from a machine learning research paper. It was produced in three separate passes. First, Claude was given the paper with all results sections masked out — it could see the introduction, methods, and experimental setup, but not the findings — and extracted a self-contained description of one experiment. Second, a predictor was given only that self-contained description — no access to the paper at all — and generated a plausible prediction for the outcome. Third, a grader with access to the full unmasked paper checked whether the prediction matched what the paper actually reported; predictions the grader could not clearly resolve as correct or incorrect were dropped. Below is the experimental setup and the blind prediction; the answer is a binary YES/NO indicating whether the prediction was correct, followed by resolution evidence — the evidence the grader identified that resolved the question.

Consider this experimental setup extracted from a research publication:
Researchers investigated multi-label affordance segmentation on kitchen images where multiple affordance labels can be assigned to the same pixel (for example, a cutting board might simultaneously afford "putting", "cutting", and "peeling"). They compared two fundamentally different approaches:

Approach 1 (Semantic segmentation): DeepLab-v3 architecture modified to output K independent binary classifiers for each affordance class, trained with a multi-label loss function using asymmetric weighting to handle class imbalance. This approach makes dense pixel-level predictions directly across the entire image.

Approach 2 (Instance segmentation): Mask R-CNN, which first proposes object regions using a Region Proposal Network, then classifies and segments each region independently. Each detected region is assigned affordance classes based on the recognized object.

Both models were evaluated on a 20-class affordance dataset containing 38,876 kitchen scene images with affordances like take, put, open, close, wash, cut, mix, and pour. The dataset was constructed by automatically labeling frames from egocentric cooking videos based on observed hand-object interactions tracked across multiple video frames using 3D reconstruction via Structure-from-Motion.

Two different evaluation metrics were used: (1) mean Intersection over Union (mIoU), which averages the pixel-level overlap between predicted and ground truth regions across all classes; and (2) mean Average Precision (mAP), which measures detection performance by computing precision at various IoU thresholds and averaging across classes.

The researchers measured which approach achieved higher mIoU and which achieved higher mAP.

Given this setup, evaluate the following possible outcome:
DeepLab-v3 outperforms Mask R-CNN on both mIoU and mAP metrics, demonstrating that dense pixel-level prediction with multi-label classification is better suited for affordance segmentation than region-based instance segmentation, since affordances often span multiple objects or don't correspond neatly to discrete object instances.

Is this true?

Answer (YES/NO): NO